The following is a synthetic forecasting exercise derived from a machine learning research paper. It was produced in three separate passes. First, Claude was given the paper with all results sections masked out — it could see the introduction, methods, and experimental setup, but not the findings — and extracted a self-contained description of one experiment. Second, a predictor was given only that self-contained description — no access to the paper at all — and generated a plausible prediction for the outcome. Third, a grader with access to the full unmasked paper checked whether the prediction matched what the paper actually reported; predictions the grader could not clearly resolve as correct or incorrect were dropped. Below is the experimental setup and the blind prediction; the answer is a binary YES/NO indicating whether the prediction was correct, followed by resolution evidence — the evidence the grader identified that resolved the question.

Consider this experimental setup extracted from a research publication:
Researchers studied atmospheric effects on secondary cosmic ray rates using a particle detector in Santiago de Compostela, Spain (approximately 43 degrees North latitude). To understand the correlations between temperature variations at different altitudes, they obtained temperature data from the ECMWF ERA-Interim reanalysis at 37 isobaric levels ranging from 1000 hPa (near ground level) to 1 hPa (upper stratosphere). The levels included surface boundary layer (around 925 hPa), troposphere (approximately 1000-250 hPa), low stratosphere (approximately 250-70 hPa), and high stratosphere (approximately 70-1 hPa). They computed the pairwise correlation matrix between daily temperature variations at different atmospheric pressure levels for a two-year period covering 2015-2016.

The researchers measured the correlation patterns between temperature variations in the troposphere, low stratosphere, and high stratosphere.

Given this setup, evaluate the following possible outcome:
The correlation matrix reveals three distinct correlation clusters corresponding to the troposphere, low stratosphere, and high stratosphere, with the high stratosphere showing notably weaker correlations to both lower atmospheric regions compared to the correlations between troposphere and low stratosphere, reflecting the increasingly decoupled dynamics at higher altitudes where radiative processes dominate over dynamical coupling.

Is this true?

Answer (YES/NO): NO